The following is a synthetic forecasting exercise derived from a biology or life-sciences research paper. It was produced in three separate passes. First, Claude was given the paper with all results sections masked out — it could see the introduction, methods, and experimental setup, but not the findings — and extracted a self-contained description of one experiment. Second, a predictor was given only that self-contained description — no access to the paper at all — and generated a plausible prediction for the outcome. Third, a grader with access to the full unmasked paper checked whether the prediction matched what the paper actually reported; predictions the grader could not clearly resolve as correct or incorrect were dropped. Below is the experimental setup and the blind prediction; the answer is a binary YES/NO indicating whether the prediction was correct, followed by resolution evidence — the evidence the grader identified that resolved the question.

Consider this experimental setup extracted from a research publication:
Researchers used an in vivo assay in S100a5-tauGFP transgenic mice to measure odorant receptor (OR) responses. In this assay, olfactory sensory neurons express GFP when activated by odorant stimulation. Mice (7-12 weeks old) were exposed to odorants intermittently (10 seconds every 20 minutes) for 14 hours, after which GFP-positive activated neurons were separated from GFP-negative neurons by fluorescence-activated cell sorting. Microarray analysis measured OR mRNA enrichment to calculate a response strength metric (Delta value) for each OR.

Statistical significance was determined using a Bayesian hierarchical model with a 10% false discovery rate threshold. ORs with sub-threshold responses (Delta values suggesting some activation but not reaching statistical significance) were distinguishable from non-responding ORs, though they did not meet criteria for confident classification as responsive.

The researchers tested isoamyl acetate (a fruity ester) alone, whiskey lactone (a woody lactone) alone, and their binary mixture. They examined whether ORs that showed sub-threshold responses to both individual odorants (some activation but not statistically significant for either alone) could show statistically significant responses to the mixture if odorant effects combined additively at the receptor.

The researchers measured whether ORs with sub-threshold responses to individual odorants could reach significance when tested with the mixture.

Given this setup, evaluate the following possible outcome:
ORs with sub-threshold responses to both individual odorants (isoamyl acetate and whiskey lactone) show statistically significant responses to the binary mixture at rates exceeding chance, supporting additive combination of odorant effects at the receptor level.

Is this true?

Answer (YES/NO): NO